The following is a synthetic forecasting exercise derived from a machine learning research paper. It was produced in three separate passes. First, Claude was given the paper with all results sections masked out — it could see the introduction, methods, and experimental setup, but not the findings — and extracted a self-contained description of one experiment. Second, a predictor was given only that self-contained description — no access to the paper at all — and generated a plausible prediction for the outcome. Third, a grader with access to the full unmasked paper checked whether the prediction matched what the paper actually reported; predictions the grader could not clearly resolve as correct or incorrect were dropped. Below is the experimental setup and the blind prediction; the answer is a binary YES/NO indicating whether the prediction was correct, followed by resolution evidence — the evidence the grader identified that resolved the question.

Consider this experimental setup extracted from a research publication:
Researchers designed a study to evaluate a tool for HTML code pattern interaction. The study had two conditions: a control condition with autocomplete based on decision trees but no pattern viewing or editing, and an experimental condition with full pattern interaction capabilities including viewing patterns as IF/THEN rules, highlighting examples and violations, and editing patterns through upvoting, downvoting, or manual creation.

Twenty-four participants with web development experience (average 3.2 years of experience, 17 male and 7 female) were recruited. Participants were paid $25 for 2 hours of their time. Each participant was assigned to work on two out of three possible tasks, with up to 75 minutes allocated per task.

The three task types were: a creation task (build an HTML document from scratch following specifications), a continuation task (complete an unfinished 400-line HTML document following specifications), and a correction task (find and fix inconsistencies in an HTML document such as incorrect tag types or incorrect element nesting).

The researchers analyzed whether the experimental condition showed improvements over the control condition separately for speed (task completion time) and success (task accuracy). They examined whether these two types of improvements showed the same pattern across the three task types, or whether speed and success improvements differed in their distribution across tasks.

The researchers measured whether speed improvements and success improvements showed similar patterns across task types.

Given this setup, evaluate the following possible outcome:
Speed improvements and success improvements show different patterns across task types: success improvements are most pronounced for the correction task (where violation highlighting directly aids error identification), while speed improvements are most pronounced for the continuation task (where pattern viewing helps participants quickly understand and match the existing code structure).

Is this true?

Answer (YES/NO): NO